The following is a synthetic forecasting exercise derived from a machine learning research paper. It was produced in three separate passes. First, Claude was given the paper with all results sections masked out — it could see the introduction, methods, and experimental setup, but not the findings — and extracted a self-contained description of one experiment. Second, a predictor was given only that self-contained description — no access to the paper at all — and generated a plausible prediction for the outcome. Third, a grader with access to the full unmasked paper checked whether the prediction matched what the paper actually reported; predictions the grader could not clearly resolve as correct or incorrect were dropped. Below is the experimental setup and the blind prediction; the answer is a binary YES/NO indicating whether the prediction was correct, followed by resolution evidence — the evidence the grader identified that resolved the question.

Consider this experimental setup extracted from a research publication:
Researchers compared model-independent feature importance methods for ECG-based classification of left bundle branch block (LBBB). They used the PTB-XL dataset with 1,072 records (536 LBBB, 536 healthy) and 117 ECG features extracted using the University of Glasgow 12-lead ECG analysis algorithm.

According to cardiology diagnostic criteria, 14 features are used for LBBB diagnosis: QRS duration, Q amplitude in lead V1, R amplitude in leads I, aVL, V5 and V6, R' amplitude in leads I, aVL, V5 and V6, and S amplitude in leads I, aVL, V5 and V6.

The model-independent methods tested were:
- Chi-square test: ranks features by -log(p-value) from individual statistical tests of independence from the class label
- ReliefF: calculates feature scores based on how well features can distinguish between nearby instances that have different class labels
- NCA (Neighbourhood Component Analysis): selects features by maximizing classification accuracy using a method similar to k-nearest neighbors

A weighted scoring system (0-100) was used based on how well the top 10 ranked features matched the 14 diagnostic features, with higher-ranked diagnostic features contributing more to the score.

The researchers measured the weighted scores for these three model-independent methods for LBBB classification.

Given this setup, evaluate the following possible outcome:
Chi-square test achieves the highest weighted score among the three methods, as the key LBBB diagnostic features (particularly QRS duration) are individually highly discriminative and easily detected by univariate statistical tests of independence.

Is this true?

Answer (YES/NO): NO